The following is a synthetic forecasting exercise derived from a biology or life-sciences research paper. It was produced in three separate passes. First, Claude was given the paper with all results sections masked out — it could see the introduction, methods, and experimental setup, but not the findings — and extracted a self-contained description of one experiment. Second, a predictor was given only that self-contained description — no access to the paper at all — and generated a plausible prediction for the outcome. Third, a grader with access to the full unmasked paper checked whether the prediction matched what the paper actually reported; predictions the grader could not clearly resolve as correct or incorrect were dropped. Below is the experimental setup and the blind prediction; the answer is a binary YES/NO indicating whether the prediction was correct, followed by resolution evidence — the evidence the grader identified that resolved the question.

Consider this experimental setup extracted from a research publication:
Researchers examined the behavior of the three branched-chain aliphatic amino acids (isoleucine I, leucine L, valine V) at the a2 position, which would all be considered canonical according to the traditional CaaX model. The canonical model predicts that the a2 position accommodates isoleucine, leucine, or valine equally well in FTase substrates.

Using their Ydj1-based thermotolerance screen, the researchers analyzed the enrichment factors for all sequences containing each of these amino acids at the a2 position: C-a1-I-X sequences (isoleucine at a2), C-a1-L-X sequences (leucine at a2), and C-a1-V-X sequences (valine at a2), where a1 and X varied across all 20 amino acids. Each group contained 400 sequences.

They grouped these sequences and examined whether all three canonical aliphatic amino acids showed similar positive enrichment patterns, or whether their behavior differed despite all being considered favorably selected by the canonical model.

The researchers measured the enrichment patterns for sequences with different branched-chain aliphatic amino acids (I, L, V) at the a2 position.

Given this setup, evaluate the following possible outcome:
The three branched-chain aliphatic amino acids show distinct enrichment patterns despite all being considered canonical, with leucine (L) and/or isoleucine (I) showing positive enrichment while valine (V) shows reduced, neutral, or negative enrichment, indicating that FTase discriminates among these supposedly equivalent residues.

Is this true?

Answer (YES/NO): NO